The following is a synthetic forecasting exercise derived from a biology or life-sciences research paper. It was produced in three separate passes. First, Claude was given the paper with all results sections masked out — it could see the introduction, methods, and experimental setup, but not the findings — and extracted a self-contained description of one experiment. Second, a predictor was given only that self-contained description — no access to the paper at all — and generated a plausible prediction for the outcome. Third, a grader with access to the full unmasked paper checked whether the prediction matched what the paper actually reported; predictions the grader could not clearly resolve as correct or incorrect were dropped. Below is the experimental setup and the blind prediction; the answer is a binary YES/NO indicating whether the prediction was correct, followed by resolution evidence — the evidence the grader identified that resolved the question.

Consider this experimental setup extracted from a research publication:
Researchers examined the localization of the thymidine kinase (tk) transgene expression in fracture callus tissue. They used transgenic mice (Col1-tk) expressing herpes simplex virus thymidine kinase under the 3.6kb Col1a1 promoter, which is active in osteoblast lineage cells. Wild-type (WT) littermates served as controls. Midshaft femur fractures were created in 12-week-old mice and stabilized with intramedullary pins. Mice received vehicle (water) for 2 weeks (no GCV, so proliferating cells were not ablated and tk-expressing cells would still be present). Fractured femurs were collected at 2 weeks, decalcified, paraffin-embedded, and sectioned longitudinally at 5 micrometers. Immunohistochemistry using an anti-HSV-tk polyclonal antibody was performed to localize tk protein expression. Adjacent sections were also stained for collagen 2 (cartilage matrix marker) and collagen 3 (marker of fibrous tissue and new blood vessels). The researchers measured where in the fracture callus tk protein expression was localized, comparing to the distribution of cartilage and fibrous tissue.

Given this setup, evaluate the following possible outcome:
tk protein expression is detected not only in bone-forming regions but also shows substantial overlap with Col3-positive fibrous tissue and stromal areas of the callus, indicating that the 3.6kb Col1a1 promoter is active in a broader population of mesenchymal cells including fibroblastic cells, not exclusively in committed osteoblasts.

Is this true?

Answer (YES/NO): NO